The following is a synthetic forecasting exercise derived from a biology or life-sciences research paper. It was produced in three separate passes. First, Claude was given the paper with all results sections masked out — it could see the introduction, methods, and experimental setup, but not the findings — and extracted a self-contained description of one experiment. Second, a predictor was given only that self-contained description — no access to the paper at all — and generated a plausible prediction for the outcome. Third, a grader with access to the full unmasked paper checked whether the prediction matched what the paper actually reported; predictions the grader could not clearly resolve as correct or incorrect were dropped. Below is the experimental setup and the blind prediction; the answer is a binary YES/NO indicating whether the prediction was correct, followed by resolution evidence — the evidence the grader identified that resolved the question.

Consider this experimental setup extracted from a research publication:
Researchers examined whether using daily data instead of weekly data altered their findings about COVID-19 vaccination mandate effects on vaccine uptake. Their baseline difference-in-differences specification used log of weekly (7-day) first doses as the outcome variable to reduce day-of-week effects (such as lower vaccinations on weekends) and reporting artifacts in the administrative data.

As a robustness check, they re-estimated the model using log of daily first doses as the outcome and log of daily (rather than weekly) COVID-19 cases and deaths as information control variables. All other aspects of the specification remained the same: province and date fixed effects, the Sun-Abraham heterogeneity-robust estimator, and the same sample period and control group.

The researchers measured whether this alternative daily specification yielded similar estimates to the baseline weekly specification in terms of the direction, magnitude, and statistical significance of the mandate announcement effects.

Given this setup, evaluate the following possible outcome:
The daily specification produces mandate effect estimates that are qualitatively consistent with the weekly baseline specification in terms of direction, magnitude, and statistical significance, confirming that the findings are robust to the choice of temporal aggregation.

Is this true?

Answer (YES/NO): YES